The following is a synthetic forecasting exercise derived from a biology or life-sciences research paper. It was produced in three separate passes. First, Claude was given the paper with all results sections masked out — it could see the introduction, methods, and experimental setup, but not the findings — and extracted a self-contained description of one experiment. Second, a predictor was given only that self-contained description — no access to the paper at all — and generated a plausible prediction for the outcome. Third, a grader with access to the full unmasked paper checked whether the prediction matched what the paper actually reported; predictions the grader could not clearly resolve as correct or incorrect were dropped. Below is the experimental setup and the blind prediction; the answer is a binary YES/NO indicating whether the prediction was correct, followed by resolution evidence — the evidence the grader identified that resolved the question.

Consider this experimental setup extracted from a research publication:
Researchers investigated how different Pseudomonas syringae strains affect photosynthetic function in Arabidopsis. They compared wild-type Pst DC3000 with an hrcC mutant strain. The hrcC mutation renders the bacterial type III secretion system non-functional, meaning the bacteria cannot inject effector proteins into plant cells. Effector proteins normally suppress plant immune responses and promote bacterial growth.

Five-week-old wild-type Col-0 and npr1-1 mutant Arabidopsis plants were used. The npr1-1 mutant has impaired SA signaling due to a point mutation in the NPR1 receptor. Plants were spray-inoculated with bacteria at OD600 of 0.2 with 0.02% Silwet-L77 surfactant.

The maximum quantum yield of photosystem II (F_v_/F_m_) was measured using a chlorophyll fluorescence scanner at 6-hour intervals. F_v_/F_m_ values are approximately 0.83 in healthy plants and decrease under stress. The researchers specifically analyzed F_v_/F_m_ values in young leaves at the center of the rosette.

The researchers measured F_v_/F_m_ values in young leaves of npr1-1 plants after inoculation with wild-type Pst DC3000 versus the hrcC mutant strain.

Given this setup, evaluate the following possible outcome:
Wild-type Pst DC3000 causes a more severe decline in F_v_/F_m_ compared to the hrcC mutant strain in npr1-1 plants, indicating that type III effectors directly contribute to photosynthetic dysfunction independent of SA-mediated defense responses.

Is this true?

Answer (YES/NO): NO